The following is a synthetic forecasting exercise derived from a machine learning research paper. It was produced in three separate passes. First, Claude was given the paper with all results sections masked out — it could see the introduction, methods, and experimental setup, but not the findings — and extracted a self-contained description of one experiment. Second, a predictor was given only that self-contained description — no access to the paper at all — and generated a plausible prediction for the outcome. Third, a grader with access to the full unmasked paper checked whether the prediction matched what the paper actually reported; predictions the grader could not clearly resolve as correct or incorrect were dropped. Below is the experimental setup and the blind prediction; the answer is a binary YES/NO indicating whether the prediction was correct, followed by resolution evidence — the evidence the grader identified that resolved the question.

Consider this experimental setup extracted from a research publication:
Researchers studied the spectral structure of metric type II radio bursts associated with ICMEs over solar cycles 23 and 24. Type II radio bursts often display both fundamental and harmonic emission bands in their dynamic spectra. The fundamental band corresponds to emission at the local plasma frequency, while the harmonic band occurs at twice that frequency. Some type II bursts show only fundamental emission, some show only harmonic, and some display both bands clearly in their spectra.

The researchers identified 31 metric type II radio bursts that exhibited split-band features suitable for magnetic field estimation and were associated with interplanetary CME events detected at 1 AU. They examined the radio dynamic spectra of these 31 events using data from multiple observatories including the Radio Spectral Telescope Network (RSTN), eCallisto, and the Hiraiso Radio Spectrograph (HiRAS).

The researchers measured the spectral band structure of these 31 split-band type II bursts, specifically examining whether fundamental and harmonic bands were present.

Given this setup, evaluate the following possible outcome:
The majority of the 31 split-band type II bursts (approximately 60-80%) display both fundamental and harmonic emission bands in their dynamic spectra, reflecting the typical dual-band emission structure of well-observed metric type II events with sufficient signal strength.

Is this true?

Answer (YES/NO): NO